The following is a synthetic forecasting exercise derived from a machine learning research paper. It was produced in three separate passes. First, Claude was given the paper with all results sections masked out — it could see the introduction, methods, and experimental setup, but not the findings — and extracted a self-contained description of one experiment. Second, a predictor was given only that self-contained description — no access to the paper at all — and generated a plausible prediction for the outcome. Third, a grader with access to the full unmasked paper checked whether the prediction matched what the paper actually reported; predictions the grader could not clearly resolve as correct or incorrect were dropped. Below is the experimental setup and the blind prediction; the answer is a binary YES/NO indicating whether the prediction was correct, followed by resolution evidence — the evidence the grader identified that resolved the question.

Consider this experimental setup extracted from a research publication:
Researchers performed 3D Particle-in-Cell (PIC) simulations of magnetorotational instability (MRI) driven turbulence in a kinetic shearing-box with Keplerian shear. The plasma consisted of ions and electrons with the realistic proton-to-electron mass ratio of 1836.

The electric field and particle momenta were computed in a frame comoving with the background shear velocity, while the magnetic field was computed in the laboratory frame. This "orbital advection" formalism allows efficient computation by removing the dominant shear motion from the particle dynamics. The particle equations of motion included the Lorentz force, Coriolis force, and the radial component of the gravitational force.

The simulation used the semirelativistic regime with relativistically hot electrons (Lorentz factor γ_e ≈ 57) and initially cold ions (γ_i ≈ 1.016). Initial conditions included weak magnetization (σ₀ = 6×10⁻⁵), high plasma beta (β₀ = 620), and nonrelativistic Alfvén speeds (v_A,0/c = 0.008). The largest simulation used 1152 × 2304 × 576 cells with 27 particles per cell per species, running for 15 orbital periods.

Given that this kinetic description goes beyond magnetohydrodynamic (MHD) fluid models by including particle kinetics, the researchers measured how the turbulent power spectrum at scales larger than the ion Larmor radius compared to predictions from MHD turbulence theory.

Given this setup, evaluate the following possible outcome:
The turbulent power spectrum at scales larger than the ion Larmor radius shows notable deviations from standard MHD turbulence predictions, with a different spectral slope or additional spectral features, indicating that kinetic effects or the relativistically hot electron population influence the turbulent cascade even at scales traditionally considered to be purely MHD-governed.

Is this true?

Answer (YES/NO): NO